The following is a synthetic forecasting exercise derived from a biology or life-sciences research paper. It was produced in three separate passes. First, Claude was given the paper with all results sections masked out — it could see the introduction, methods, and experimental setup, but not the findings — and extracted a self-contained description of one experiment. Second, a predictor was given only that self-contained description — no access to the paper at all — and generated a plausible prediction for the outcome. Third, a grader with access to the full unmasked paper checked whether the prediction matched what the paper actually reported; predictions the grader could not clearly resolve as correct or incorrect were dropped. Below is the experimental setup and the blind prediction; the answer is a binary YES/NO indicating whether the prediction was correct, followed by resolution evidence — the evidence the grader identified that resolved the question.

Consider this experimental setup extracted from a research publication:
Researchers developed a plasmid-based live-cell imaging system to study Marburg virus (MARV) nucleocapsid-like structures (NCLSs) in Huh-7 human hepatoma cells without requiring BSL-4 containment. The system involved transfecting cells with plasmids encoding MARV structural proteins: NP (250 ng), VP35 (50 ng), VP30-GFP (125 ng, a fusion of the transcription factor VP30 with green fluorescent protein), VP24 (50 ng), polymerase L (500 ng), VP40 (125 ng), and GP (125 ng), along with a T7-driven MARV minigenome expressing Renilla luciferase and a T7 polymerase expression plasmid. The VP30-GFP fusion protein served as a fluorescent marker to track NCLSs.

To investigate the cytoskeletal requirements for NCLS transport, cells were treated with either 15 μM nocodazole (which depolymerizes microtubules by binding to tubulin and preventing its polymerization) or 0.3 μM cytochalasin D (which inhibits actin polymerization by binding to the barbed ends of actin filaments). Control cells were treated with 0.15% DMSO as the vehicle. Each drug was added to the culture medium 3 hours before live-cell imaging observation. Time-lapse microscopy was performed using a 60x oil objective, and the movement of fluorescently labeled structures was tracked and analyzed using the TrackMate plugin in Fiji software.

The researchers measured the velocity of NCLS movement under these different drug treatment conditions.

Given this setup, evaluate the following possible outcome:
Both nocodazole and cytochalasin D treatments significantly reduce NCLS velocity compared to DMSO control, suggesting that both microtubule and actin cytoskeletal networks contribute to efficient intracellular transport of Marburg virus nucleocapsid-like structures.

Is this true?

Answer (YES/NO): NO